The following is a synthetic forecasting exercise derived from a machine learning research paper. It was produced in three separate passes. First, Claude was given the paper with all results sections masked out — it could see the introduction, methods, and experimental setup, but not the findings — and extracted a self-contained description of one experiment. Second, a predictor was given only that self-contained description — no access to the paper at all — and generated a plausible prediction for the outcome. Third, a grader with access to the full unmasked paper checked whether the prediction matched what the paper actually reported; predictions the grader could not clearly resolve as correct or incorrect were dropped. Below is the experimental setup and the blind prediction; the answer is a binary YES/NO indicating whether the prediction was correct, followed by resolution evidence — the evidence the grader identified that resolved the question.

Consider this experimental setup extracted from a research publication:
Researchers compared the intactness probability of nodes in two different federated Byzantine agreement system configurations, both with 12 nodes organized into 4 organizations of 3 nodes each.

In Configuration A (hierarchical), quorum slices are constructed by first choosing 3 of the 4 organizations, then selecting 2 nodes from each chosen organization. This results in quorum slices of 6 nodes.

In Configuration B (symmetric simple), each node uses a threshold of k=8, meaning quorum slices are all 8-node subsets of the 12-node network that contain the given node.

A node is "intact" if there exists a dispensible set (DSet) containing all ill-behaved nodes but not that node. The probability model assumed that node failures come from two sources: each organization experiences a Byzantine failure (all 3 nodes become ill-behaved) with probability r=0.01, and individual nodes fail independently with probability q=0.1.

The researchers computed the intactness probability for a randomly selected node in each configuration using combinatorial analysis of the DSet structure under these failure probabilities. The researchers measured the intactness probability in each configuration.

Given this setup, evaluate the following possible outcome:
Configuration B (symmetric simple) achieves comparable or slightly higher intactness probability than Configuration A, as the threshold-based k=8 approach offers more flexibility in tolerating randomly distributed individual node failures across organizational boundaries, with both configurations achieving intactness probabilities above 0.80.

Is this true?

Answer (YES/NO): NO